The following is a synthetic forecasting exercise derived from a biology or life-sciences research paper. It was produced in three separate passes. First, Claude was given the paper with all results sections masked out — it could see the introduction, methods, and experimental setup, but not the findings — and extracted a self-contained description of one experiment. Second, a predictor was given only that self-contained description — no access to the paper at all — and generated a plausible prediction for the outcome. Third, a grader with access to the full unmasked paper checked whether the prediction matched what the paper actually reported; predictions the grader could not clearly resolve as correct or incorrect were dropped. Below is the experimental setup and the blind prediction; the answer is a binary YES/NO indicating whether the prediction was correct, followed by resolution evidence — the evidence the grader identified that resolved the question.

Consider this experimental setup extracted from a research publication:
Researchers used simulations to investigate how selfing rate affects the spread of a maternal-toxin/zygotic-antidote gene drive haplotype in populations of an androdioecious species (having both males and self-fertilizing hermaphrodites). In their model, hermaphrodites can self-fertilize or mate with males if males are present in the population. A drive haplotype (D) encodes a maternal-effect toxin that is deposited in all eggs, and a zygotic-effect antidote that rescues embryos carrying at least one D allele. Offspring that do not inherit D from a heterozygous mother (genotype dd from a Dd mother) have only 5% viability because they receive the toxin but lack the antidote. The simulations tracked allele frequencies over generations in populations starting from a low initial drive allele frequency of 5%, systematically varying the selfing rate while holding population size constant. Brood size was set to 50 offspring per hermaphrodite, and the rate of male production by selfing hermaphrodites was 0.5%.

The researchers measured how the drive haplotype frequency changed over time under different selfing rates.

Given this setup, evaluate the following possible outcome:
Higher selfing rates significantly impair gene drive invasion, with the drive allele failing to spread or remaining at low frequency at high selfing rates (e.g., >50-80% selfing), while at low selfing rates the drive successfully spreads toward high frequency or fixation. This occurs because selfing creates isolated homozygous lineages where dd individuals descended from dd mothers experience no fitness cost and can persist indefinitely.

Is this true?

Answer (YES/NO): YES